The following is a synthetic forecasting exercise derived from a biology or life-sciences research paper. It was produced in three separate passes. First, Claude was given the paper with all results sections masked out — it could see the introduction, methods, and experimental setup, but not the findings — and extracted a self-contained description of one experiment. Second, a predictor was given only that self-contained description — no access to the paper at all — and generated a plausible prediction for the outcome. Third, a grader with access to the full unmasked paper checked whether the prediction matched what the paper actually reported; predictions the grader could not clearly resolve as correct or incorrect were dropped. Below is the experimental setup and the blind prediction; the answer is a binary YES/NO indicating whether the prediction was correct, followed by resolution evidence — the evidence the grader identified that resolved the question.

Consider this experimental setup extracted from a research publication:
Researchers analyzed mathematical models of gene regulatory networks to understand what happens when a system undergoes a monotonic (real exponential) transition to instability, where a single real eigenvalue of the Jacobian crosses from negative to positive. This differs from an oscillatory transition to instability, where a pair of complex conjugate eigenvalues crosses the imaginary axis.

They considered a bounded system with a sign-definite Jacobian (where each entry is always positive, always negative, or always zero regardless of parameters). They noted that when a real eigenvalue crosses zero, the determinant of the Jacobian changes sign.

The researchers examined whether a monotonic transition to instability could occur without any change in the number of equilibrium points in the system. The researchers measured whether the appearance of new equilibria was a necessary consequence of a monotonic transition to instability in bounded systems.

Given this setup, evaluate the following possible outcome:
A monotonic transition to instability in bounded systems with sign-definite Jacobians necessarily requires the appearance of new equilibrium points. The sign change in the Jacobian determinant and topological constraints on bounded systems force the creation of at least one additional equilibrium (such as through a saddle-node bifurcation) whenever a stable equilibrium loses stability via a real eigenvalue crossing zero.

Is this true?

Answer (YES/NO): YES